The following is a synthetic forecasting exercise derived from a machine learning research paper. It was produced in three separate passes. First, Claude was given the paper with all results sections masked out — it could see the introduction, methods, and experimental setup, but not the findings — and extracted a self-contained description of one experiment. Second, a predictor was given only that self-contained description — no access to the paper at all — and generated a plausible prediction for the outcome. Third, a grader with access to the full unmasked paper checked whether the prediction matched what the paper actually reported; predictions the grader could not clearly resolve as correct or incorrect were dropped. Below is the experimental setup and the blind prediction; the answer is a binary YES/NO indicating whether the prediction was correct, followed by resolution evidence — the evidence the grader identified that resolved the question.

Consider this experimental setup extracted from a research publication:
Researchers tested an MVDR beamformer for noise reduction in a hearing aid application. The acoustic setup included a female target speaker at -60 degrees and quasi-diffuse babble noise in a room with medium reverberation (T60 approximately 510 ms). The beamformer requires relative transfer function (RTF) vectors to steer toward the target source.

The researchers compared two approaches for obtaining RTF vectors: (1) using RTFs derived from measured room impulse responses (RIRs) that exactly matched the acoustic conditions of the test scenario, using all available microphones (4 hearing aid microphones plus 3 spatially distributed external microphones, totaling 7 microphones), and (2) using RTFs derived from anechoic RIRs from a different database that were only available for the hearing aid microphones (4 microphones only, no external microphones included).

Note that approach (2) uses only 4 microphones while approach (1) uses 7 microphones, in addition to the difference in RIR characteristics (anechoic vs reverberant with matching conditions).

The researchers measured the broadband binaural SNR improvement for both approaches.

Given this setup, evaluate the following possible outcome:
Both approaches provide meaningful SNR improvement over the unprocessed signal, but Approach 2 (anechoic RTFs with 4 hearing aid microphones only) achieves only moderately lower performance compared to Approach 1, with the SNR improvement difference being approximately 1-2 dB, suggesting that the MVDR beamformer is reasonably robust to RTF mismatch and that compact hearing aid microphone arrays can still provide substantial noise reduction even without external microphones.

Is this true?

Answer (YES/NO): NO